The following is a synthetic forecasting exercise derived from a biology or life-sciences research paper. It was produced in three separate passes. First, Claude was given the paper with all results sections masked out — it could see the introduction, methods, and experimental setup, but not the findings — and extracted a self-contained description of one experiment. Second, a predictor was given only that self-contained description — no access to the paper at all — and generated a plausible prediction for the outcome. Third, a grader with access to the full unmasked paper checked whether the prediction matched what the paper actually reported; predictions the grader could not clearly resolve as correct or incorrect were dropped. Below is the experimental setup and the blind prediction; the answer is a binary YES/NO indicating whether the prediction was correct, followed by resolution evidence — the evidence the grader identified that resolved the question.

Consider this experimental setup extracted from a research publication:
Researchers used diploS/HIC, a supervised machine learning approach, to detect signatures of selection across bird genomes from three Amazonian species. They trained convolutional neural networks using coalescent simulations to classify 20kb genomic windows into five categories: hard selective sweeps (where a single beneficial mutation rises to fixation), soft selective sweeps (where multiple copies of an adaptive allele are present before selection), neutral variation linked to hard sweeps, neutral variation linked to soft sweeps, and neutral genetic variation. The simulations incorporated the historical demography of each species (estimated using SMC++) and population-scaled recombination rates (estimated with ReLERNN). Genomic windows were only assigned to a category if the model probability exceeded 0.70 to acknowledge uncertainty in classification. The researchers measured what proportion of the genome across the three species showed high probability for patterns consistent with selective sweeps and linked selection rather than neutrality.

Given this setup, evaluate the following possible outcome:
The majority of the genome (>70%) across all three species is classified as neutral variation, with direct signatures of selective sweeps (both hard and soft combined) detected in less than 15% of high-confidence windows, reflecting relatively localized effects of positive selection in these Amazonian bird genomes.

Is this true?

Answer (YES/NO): NO